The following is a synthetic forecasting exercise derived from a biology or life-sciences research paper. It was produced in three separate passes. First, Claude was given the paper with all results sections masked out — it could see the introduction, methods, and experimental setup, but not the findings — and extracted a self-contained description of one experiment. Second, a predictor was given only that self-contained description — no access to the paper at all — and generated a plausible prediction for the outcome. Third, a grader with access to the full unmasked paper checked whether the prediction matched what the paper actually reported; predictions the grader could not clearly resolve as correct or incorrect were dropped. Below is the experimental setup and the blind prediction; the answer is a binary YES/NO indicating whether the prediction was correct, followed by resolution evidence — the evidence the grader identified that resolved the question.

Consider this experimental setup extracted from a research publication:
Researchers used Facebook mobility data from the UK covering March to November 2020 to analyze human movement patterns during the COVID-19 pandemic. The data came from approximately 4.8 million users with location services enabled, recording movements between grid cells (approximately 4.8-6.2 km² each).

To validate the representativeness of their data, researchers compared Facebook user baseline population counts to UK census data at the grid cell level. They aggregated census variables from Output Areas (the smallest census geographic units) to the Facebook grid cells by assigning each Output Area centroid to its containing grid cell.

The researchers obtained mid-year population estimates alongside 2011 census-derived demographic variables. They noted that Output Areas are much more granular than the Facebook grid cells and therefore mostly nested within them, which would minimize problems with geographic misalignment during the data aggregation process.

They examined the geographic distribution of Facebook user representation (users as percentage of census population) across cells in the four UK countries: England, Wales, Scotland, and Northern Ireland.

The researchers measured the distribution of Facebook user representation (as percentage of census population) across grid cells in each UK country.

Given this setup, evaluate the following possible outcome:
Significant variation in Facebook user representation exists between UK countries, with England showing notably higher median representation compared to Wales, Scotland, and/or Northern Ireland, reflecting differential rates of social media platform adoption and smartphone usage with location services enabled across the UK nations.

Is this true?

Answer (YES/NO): NO